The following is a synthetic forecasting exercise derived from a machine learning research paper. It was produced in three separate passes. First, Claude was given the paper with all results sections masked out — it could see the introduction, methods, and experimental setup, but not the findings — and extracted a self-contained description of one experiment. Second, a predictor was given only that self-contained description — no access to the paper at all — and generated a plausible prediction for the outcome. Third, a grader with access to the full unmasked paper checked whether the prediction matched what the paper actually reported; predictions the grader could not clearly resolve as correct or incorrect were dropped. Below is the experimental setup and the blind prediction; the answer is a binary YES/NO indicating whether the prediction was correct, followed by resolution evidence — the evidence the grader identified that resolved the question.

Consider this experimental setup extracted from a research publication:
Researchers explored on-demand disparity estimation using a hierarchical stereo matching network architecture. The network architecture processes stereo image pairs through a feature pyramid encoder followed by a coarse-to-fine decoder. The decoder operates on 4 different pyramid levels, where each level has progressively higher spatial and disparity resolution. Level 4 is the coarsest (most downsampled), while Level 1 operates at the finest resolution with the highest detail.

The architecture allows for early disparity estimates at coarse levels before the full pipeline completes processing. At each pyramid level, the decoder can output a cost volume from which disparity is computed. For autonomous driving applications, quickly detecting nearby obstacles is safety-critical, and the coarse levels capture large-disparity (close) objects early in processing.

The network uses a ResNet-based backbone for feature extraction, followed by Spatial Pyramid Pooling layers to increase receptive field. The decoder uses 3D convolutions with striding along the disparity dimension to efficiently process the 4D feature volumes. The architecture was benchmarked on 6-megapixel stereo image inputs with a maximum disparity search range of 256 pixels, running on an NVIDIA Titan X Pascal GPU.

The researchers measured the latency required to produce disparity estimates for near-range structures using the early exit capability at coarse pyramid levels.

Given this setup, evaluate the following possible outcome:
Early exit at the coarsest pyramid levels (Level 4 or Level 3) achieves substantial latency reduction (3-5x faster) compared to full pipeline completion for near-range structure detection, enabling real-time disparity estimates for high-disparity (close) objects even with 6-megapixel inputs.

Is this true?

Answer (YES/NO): YES